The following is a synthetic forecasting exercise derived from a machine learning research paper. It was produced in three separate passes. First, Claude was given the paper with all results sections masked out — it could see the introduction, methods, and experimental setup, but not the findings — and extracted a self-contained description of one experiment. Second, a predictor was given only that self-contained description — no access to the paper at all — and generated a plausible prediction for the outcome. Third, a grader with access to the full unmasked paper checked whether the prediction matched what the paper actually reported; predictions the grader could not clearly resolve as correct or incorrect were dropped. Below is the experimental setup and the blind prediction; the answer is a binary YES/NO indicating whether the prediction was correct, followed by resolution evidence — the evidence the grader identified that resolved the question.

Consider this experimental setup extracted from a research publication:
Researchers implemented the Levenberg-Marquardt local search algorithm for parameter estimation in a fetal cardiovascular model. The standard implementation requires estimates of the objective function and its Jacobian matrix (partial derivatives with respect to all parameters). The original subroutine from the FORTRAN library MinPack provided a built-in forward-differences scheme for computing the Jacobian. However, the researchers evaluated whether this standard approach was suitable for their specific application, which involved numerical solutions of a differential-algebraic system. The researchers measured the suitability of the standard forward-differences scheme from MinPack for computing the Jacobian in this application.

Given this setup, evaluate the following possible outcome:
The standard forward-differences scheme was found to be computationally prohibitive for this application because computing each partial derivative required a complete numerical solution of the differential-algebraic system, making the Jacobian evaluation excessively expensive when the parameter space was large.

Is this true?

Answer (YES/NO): NO